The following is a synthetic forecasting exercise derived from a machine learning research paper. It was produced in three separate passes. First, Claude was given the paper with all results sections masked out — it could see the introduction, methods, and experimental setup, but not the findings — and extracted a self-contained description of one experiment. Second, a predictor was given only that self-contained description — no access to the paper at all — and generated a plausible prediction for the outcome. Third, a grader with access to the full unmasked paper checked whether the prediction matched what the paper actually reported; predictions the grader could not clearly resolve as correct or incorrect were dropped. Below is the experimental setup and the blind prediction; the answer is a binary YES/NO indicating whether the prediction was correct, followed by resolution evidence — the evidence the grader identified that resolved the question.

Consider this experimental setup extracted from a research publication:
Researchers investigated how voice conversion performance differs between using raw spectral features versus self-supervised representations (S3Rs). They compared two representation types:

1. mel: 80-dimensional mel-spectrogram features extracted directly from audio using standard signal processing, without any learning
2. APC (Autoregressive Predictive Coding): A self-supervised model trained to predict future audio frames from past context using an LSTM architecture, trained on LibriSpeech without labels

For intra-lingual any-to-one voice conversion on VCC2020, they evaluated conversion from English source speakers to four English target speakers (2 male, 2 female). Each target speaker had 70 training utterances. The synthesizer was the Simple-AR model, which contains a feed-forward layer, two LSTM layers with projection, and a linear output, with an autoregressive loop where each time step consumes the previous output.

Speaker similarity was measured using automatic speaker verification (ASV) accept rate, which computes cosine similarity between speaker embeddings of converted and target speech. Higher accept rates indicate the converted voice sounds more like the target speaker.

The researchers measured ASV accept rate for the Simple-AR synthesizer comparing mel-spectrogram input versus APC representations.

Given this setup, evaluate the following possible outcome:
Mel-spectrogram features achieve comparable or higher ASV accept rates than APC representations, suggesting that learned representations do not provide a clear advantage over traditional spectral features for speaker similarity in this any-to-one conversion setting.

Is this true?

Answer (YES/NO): YES